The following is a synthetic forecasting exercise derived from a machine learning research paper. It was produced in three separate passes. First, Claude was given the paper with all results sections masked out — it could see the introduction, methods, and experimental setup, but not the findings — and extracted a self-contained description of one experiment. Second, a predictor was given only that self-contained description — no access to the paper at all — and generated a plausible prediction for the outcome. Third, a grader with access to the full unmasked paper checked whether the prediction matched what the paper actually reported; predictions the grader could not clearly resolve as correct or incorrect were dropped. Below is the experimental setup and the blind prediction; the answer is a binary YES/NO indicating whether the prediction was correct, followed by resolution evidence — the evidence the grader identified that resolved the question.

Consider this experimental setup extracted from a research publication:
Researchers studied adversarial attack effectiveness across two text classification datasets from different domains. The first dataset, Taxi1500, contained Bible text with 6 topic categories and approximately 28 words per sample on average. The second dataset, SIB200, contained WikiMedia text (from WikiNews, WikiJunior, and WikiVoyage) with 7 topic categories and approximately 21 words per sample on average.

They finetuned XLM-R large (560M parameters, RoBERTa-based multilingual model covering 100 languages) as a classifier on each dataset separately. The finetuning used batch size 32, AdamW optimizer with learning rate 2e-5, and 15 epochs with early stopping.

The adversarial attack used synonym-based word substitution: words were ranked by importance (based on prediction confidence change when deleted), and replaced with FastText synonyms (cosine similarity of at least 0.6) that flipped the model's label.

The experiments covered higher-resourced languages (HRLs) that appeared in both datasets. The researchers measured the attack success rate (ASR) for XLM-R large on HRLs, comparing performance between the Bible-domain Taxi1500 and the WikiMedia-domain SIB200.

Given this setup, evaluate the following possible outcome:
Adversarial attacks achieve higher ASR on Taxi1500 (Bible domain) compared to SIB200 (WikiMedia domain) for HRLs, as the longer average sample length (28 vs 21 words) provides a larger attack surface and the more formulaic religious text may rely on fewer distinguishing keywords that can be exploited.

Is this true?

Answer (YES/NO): YES